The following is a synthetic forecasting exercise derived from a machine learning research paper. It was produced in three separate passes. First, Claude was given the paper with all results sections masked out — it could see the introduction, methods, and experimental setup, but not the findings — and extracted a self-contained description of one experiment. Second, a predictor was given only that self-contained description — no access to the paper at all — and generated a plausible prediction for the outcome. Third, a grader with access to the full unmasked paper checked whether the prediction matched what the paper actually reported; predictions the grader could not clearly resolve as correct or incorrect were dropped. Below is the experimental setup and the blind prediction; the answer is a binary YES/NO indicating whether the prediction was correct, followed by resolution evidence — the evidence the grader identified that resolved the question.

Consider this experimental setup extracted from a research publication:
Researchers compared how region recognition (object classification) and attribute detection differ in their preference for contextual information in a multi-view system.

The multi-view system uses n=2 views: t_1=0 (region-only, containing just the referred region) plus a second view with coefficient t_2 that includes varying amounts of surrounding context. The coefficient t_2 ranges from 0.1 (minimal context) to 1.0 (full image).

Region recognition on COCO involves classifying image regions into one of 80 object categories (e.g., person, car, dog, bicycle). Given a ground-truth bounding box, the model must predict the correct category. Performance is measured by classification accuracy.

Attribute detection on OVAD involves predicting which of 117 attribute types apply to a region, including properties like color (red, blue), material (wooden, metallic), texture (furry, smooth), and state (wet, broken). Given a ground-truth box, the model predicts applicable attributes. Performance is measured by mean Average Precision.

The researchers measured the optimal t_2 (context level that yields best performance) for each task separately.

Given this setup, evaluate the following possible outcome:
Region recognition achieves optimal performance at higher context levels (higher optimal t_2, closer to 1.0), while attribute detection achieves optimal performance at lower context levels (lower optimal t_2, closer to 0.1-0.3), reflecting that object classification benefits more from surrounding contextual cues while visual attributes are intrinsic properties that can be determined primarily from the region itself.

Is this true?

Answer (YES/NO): NO